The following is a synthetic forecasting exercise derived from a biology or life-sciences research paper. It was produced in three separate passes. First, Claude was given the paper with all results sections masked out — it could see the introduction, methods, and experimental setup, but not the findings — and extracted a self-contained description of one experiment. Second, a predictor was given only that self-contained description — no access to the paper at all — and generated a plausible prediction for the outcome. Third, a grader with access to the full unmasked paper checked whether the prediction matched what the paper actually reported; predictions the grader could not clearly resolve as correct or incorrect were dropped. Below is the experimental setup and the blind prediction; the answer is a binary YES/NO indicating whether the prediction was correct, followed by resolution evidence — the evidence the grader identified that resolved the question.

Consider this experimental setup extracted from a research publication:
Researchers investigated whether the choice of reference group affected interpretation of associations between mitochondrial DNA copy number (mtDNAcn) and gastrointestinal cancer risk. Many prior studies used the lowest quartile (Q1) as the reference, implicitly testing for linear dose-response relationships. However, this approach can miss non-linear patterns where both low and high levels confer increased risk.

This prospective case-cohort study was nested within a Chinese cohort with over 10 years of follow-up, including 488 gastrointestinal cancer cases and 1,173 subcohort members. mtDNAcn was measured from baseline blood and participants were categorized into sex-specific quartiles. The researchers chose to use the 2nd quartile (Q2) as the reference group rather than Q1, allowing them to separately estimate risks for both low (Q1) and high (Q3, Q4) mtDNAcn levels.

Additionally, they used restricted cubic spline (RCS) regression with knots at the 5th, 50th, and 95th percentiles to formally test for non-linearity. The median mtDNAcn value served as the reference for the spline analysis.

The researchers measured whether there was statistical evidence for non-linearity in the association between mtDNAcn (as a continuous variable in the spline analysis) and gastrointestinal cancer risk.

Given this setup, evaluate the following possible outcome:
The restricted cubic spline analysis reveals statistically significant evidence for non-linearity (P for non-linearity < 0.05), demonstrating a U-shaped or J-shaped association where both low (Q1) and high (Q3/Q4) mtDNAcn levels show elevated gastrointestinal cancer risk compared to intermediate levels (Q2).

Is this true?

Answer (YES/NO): YES